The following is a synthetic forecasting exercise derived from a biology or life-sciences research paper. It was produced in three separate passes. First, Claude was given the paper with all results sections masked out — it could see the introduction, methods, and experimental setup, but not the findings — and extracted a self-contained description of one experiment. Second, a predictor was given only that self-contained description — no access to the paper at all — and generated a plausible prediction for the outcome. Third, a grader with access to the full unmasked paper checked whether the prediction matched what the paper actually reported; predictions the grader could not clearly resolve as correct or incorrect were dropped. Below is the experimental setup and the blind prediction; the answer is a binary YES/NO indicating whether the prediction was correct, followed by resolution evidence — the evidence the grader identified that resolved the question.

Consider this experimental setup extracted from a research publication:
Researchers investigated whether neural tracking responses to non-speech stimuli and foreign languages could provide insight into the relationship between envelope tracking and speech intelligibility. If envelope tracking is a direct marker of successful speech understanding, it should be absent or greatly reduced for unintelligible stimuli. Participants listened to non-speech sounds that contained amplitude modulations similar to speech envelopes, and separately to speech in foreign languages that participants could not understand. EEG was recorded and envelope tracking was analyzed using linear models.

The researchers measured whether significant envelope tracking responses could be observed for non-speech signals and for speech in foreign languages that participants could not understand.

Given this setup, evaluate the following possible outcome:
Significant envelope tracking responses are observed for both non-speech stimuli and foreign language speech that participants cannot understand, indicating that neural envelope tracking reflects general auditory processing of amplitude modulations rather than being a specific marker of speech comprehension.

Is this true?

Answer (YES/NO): YES